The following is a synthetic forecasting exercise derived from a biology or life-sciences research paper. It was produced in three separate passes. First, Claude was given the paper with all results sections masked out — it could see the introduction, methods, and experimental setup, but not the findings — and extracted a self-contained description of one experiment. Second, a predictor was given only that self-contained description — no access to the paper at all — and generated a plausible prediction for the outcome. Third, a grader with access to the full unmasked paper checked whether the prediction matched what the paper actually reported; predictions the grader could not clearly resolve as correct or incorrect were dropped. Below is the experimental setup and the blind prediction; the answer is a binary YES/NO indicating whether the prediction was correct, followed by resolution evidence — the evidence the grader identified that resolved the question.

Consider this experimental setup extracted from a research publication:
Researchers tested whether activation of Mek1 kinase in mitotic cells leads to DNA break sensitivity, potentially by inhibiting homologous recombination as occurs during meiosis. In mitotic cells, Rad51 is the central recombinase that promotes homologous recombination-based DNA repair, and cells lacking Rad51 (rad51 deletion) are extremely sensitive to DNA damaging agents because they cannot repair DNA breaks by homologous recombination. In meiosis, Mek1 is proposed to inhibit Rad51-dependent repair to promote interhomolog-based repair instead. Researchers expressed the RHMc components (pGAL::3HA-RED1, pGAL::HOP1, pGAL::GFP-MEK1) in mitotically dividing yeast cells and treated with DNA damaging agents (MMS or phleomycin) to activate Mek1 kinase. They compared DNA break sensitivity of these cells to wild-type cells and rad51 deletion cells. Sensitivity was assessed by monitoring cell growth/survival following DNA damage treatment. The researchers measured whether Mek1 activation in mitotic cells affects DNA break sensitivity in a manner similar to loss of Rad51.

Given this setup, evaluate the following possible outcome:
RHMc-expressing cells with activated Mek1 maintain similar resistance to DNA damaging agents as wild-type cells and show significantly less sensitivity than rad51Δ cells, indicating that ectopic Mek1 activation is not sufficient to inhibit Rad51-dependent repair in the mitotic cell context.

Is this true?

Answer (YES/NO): NO